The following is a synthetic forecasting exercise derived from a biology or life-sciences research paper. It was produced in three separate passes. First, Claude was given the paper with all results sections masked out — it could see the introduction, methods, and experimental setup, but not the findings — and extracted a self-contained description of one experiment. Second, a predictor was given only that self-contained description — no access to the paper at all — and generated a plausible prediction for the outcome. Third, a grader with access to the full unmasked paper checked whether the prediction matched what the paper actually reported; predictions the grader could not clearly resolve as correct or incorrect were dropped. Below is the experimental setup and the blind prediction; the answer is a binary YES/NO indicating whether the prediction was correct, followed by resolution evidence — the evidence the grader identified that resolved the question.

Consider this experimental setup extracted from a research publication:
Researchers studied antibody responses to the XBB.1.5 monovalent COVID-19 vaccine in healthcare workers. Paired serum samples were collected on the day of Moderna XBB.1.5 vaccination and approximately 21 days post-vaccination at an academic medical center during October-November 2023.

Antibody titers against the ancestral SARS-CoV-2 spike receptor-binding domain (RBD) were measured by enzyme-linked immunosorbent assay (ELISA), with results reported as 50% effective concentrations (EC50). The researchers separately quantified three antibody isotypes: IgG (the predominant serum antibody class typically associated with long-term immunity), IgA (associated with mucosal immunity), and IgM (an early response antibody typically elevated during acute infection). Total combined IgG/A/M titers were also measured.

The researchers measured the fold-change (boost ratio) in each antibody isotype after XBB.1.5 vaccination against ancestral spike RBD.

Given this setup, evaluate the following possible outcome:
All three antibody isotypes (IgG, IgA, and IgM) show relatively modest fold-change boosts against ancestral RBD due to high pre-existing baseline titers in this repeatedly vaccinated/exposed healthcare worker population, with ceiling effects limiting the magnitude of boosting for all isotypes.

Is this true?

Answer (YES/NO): NO